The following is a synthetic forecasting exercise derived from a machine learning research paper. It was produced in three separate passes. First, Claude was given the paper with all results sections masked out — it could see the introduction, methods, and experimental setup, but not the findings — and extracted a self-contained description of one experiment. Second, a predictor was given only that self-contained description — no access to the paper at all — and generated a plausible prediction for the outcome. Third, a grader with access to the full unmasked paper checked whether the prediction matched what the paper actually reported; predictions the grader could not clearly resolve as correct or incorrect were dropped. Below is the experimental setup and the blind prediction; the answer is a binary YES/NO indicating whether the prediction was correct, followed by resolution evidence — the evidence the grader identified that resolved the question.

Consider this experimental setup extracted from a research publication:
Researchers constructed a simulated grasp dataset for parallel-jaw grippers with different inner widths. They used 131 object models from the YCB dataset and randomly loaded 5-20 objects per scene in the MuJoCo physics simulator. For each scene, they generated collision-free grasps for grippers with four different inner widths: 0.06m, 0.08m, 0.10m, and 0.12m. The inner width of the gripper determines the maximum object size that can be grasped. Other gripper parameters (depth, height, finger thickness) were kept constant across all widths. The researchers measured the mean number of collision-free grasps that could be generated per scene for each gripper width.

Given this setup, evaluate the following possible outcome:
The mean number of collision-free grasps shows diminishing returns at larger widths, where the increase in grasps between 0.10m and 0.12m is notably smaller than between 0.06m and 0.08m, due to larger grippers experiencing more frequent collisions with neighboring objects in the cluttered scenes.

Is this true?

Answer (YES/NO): NO